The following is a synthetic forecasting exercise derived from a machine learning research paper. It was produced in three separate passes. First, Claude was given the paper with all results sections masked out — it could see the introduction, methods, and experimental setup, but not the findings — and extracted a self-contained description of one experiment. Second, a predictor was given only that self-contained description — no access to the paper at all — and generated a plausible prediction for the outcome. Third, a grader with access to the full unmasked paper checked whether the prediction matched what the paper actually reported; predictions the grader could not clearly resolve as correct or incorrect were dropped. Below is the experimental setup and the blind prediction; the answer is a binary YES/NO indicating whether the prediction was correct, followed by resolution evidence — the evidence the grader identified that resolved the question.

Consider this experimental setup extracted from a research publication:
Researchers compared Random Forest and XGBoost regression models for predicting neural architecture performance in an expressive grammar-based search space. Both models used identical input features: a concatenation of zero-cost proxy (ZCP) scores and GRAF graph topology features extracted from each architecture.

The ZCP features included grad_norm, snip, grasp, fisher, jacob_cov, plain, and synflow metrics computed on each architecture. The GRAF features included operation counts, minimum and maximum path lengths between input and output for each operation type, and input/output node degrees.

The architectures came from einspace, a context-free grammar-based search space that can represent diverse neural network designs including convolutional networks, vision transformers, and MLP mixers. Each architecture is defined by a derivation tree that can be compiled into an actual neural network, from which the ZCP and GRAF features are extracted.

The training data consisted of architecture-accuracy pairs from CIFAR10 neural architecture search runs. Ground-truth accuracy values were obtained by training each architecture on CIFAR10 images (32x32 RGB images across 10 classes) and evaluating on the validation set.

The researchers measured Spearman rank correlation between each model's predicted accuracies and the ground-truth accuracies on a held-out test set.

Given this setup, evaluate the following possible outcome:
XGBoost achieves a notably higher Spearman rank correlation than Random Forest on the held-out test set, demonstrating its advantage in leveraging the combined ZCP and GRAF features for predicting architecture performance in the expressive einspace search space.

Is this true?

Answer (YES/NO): NO